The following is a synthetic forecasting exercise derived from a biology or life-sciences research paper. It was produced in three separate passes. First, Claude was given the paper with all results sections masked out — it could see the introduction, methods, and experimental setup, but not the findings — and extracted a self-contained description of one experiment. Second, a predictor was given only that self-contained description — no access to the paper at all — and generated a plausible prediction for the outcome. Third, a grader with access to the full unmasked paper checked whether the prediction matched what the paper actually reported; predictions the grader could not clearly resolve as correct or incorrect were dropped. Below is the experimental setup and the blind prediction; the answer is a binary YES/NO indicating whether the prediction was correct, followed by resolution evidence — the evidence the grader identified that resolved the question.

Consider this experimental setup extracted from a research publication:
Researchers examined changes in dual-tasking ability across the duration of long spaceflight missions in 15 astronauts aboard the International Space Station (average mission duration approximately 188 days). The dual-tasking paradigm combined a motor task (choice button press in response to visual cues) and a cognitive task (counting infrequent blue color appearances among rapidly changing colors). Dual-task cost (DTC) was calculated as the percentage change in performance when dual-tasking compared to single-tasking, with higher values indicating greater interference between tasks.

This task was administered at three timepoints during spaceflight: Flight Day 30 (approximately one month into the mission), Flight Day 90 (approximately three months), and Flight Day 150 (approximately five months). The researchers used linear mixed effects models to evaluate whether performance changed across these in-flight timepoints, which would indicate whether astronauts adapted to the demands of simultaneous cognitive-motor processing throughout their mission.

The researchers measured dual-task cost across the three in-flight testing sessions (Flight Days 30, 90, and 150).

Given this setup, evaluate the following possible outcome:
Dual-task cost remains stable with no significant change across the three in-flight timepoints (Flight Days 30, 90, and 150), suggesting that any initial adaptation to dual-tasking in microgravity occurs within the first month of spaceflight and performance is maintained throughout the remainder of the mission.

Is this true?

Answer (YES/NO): YES